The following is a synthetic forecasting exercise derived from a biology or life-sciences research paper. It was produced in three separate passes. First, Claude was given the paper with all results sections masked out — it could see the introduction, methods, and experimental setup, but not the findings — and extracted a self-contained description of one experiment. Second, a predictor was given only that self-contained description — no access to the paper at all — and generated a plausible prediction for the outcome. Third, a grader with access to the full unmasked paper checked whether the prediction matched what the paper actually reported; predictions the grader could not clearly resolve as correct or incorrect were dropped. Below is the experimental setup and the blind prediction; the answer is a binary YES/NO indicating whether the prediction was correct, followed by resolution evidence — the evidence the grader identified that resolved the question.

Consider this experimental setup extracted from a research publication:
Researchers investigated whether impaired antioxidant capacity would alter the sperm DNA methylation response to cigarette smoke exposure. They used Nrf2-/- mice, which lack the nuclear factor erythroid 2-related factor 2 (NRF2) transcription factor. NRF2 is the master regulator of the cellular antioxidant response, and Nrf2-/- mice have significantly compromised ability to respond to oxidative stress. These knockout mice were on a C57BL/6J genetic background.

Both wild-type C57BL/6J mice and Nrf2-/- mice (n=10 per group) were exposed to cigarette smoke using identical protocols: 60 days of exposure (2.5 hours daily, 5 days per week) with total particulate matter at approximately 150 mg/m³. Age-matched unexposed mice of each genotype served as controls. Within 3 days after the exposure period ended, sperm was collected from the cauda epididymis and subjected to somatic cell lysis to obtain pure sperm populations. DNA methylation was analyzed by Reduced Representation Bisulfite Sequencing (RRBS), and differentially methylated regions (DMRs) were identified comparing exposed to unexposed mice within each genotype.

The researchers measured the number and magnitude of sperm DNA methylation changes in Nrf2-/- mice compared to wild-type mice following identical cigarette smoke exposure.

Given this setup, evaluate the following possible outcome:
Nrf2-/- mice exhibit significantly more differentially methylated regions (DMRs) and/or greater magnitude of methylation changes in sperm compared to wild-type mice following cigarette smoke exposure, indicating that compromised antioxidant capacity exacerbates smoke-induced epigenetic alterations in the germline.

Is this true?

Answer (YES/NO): NO